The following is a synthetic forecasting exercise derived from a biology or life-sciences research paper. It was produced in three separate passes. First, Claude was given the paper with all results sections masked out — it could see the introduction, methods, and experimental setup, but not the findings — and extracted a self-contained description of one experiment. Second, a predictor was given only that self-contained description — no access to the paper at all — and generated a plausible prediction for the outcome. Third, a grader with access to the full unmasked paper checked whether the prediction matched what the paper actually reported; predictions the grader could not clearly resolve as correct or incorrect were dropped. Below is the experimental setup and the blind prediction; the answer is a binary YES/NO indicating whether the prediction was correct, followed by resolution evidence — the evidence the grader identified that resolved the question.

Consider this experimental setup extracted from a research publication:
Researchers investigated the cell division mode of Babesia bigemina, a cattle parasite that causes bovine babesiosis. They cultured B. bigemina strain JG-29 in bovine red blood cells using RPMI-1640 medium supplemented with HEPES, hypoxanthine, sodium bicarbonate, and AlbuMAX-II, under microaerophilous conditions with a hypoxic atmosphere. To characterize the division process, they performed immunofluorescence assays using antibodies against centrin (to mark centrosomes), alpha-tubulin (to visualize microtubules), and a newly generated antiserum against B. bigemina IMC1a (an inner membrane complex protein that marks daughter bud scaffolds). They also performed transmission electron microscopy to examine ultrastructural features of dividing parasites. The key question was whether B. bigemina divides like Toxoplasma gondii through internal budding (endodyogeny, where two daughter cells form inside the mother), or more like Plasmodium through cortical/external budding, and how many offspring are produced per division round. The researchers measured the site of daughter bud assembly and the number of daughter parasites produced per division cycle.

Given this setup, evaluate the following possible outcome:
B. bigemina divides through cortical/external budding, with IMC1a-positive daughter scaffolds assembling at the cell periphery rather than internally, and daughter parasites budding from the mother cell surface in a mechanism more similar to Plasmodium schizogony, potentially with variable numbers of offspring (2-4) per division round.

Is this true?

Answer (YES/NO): NO